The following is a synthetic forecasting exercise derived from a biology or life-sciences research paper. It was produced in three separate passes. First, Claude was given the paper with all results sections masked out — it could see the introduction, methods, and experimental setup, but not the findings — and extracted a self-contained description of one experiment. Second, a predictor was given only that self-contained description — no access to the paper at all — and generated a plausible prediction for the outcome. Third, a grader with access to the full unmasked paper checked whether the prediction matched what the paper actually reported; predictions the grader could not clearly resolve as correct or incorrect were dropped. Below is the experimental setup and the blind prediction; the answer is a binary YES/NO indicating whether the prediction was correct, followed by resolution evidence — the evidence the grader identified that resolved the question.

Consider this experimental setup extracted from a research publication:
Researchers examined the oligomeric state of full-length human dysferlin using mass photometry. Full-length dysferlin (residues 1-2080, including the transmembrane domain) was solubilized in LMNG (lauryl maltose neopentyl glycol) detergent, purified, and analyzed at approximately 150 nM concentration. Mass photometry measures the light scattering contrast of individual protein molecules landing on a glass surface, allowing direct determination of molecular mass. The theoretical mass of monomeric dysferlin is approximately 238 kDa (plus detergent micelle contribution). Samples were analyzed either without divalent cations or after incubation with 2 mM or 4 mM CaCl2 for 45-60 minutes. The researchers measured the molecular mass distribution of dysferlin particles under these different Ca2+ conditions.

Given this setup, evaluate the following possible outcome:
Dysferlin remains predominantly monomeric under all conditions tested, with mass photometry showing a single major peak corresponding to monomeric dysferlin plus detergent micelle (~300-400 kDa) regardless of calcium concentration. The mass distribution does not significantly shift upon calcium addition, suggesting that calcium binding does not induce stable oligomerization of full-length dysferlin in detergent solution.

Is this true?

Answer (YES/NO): YES